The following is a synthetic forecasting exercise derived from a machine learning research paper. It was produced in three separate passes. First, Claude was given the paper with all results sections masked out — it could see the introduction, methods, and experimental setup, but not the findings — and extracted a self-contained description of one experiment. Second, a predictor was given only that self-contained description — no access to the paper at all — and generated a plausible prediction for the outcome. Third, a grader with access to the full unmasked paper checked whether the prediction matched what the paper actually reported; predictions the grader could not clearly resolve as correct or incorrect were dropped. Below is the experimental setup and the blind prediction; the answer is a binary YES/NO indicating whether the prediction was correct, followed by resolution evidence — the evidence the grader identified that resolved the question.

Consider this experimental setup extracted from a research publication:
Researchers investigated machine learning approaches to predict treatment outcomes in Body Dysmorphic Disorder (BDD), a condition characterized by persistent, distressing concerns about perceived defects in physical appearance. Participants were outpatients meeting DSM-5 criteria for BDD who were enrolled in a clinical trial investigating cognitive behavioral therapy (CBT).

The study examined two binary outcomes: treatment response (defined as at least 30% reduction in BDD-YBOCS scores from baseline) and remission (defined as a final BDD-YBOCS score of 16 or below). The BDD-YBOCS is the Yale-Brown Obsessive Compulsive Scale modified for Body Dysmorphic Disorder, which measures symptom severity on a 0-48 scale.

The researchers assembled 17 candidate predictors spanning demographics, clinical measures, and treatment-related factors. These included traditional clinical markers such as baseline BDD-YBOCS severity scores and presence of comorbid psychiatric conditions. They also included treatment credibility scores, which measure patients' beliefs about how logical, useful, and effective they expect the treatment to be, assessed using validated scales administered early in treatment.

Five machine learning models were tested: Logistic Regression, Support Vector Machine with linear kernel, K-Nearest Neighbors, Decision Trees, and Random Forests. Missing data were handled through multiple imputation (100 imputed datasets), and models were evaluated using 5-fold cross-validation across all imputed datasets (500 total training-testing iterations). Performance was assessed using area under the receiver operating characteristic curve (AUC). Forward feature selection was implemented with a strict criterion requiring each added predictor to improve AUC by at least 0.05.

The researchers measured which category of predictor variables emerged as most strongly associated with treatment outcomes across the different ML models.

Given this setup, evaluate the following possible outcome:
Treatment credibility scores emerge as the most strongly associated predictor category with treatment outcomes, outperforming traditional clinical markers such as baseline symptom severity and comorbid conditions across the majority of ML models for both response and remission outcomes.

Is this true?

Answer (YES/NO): YES